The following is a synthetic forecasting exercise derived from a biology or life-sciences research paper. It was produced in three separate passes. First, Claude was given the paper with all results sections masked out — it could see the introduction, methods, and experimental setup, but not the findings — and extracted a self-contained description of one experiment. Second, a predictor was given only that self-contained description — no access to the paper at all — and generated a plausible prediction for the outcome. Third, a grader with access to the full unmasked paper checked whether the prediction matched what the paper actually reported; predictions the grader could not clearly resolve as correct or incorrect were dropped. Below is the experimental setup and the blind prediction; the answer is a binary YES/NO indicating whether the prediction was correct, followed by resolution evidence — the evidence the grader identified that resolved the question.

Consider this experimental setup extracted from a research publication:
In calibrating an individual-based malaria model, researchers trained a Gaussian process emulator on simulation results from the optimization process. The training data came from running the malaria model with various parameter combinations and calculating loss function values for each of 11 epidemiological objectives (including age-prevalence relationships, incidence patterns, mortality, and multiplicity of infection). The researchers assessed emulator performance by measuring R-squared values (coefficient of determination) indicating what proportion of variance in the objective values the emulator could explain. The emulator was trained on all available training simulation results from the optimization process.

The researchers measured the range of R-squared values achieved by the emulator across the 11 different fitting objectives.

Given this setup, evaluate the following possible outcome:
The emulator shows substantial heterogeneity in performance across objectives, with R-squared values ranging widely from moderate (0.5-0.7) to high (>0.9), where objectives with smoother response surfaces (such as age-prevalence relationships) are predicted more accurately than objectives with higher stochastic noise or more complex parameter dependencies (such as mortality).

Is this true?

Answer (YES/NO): YES